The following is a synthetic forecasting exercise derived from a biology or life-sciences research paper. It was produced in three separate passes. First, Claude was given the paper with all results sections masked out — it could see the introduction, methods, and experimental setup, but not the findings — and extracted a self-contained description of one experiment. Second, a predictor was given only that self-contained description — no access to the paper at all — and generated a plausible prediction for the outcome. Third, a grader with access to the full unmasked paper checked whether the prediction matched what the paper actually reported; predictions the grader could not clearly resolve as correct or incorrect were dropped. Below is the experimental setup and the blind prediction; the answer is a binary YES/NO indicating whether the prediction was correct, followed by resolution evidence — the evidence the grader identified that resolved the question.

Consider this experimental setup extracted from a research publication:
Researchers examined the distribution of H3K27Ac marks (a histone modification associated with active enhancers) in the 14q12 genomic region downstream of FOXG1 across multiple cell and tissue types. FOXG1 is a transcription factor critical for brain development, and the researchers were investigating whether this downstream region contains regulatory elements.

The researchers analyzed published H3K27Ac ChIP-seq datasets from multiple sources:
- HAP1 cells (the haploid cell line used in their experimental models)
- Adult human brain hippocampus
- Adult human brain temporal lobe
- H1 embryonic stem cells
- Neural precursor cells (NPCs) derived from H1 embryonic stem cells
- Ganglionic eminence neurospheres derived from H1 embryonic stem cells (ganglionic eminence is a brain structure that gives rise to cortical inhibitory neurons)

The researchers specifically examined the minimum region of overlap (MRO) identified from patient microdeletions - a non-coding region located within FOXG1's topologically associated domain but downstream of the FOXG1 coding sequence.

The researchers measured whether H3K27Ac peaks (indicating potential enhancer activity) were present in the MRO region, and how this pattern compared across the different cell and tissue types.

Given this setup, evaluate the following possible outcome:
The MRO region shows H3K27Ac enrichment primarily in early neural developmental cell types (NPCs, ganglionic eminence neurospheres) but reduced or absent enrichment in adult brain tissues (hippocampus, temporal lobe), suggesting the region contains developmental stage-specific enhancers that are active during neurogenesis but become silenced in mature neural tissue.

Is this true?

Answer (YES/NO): NO